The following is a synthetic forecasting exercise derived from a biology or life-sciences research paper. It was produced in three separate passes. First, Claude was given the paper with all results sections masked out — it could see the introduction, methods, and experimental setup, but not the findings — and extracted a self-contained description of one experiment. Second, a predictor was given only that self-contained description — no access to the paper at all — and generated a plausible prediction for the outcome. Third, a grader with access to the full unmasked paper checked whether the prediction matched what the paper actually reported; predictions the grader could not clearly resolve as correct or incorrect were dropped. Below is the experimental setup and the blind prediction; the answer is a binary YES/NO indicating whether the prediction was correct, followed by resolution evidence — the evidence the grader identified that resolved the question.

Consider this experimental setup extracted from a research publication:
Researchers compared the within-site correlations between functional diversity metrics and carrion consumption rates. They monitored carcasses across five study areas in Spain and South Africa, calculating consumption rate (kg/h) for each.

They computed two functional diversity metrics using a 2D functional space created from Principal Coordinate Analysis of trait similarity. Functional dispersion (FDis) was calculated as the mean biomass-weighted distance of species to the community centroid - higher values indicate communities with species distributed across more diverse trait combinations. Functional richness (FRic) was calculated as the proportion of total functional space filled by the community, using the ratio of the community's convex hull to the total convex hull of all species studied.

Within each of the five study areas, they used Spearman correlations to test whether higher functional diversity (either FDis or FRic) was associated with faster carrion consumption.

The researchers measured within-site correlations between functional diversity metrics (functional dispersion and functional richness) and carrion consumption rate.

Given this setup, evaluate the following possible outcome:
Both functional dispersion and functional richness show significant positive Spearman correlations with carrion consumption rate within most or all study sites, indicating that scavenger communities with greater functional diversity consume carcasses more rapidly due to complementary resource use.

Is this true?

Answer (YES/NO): NO